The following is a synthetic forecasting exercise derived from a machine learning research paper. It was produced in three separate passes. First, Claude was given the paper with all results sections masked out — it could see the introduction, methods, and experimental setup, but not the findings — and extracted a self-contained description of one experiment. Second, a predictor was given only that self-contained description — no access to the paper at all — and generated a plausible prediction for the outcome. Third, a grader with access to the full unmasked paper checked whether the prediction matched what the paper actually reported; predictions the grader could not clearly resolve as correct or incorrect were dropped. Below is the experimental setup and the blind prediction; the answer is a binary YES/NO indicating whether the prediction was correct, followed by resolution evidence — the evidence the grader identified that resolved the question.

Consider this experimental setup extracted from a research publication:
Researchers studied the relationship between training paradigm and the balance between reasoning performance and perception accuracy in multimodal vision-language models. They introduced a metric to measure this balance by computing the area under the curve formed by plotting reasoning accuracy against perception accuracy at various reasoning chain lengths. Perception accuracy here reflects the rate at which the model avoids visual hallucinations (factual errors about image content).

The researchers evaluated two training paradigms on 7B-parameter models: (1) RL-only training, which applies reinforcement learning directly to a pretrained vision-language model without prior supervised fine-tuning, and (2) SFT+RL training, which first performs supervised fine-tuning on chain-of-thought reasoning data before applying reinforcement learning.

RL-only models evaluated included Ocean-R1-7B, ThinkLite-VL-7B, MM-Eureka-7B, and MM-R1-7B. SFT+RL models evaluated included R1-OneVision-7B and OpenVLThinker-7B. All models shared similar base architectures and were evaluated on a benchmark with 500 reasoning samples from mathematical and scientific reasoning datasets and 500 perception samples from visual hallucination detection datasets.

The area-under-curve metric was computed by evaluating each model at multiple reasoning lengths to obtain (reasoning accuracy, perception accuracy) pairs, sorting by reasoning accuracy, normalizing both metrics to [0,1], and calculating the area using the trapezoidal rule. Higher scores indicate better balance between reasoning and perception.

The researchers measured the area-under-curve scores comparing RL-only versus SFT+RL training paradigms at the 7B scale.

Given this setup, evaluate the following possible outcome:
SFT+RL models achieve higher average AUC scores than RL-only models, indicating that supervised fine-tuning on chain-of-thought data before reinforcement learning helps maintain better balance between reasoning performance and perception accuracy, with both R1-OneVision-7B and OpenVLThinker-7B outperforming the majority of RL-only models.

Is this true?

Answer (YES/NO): NO